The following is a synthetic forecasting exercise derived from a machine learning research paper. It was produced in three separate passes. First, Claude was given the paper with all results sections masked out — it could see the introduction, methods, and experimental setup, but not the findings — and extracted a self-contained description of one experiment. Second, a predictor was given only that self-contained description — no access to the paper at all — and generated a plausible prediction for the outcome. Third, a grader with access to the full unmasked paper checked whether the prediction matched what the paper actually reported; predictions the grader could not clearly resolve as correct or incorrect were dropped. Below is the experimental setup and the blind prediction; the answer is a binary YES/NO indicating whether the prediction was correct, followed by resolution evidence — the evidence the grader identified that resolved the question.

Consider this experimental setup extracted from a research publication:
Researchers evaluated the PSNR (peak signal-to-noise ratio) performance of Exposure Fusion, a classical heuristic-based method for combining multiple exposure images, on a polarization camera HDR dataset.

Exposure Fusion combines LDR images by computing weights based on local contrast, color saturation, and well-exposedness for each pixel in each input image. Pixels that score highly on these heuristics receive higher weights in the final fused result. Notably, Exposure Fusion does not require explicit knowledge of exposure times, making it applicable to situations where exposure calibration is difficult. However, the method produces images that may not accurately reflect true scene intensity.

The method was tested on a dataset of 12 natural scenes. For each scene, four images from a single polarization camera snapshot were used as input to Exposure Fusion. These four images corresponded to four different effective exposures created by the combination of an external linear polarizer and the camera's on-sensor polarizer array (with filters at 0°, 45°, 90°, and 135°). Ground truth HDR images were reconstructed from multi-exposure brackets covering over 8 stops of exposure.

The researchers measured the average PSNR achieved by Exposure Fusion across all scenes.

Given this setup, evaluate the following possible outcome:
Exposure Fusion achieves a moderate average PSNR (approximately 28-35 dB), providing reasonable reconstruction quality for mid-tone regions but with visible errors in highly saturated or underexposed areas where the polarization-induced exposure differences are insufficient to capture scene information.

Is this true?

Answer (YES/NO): NO